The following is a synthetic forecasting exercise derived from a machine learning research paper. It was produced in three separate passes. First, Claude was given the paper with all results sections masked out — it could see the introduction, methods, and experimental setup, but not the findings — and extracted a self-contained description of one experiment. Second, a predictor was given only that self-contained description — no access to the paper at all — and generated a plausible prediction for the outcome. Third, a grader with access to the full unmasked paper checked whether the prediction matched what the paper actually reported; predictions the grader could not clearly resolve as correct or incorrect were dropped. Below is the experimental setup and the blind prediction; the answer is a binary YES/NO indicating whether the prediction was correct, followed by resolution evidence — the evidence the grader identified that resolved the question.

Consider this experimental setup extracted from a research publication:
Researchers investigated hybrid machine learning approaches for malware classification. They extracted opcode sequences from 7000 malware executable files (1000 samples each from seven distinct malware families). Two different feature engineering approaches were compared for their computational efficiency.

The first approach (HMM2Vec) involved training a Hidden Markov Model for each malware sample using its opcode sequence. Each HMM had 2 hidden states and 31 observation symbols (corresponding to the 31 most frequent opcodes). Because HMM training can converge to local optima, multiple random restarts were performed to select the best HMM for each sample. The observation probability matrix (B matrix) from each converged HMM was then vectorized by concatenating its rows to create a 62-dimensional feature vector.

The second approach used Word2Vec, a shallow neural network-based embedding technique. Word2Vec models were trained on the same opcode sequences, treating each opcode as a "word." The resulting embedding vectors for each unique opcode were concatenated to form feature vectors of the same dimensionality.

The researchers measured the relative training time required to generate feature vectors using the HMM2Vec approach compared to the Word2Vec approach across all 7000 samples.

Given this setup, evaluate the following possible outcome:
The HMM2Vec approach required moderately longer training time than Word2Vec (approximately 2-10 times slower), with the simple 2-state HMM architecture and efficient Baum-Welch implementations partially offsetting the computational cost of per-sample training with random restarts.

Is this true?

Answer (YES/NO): NO